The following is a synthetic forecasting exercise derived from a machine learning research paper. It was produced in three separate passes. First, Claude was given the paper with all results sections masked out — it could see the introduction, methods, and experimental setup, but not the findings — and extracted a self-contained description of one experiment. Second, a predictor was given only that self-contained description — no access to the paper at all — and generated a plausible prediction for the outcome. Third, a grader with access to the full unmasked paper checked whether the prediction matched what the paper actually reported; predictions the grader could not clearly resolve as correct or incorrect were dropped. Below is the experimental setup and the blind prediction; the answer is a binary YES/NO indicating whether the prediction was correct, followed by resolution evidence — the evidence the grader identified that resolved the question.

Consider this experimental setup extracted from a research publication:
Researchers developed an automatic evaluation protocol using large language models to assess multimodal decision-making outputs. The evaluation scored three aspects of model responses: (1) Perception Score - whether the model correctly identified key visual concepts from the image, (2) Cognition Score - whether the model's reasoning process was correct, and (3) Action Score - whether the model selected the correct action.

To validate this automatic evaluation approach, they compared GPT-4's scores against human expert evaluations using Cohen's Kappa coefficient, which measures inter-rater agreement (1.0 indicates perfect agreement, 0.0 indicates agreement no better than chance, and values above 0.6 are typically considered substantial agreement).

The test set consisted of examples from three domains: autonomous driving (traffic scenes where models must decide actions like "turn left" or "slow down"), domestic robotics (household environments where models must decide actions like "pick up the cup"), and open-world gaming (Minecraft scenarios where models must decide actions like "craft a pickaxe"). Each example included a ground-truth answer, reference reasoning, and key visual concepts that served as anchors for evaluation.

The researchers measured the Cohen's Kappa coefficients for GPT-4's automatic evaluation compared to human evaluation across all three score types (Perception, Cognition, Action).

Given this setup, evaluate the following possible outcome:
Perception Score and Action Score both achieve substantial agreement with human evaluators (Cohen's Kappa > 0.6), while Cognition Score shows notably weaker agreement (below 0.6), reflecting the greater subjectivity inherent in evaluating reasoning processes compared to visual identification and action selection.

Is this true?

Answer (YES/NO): NO